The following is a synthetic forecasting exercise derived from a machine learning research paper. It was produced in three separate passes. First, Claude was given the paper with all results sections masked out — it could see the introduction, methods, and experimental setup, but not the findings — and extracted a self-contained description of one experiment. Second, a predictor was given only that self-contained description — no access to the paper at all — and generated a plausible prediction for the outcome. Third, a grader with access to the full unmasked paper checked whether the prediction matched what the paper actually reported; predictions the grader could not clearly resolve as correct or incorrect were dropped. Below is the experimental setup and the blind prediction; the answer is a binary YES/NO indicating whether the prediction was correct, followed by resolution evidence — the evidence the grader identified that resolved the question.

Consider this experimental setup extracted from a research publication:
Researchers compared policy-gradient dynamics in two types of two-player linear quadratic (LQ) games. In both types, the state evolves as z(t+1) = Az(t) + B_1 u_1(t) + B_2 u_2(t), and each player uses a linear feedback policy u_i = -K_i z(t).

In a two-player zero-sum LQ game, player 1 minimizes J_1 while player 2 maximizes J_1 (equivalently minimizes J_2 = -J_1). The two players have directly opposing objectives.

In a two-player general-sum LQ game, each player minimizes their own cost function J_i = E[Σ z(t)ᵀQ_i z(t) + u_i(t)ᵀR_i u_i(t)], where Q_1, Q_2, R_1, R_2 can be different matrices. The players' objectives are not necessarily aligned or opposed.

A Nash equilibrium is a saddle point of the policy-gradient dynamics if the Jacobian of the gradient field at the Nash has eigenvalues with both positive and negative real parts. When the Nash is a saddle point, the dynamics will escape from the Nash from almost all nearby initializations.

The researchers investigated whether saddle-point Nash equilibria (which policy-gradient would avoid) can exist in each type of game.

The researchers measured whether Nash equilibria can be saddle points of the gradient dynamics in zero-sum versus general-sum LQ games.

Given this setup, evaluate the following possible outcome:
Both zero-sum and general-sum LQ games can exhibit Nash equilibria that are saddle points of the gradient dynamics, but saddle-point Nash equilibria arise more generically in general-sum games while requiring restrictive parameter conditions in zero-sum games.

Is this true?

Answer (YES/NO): NO